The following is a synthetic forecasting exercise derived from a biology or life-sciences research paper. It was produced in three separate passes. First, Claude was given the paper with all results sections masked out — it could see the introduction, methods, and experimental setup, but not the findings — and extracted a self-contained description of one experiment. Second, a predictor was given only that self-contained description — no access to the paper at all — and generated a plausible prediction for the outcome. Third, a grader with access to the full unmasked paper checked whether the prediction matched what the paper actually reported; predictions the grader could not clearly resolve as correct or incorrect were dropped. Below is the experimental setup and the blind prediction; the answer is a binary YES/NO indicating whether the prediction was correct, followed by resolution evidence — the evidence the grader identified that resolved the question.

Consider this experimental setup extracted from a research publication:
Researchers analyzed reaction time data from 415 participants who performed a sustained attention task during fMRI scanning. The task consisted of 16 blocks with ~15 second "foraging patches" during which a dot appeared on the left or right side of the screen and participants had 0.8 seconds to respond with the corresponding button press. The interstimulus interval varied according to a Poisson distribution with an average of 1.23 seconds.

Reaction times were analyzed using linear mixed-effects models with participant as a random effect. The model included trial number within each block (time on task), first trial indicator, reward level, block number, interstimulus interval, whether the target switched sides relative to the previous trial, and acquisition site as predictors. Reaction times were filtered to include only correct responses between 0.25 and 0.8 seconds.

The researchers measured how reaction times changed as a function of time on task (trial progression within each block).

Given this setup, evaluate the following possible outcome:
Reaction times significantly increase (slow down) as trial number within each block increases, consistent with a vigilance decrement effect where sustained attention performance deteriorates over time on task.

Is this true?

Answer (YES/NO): YES